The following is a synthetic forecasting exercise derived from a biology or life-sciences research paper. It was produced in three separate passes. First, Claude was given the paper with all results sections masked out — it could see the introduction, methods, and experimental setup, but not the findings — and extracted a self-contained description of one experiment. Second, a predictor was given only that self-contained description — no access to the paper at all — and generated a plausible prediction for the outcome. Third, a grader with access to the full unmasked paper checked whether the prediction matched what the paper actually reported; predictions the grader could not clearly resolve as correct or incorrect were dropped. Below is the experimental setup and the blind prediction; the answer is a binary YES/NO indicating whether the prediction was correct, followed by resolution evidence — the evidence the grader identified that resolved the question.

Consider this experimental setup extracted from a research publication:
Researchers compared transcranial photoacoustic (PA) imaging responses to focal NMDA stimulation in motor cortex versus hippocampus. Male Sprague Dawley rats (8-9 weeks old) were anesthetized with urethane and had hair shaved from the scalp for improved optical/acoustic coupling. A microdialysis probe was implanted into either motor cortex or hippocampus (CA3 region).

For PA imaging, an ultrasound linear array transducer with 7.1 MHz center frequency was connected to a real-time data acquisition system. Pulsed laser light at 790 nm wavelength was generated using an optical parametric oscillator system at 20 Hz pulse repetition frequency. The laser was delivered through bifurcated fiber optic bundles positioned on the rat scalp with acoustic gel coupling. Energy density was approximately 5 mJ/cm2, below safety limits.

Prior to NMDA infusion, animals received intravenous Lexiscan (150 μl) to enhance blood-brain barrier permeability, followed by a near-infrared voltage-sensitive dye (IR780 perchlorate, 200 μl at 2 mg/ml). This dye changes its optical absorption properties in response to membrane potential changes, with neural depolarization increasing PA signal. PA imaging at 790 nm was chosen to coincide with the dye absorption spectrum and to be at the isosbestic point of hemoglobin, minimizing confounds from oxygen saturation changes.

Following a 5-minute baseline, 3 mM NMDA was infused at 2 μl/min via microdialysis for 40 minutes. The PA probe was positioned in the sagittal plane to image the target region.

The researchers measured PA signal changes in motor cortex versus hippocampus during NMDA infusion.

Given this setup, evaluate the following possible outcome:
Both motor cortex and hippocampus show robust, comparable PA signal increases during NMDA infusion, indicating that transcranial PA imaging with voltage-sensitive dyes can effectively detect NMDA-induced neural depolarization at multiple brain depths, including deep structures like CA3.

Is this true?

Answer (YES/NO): NO